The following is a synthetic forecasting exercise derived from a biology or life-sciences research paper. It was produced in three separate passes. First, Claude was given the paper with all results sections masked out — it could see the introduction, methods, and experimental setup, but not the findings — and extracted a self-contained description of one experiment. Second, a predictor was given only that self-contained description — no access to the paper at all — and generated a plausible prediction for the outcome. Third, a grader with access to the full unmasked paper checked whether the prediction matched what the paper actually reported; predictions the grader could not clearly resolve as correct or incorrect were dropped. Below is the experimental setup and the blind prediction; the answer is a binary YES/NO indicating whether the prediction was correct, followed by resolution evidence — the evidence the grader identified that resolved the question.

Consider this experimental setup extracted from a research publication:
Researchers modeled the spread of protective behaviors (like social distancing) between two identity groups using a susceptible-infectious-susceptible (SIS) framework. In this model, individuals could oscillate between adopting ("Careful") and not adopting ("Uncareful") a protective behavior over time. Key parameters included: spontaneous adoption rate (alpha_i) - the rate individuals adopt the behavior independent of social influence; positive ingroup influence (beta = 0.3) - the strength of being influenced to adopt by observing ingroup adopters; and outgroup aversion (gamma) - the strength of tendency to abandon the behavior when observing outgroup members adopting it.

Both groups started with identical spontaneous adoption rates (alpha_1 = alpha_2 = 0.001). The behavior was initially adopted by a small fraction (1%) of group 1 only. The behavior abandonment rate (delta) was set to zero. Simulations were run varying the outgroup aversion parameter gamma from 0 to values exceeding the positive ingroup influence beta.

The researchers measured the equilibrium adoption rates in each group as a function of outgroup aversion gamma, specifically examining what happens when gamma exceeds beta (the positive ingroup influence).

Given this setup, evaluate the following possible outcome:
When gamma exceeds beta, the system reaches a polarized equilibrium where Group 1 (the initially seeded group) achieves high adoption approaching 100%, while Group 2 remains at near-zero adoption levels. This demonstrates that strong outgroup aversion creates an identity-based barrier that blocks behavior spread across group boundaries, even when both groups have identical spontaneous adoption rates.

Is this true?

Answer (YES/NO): YES